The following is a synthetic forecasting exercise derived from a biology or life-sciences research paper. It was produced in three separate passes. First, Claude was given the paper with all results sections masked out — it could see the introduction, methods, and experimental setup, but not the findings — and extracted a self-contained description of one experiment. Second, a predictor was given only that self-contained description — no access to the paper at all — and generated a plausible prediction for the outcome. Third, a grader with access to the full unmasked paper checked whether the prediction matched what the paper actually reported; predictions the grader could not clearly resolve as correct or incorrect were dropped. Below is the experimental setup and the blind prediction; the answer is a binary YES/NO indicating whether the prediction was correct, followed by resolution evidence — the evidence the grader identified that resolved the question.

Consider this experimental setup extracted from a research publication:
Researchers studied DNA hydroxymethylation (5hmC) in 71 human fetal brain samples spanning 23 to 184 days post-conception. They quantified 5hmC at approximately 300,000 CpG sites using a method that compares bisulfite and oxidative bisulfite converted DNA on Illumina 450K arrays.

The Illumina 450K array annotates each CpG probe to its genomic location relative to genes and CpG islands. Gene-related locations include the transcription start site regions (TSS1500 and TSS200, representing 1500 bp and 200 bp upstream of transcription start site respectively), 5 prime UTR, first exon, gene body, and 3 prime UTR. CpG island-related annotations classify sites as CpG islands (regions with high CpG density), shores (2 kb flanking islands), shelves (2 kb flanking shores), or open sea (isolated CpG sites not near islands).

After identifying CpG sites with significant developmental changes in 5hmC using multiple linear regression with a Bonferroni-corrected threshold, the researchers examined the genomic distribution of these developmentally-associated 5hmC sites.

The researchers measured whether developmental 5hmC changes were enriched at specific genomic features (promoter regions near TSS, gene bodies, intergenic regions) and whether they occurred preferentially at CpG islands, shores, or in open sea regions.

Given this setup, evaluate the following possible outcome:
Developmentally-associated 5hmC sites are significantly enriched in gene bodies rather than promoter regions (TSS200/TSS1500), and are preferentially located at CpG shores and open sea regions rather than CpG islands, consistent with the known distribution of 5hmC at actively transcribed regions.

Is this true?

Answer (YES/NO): NO